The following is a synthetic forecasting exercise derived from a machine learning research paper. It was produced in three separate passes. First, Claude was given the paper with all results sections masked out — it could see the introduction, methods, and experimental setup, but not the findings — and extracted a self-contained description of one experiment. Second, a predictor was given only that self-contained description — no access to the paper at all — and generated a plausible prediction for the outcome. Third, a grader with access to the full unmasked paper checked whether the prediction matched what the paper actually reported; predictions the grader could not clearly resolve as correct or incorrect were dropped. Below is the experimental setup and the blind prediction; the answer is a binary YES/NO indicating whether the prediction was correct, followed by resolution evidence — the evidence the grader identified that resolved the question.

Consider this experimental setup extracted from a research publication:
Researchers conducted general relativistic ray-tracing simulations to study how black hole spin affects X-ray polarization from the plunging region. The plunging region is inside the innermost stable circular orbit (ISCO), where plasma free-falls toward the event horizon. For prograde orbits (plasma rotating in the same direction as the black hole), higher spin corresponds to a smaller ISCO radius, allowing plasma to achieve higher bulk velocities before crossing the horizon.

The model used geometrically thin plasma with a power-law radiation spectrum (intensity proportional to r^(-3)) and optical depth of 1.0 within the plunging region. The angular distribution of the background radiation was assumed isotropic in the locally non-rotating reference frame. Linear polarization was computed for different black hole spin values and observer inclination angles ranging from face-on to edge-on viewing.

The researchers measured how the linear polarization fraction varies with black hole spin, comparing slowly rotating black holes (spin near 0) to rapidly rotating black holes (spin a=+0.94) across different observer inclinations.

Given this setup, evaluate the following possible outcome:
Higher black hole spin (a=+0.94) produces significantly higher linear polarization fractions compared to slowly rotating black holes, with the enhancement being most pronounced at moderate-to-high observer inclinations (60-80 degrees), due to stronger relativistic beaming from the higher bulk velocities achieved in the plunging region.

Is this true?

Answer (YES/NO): YES